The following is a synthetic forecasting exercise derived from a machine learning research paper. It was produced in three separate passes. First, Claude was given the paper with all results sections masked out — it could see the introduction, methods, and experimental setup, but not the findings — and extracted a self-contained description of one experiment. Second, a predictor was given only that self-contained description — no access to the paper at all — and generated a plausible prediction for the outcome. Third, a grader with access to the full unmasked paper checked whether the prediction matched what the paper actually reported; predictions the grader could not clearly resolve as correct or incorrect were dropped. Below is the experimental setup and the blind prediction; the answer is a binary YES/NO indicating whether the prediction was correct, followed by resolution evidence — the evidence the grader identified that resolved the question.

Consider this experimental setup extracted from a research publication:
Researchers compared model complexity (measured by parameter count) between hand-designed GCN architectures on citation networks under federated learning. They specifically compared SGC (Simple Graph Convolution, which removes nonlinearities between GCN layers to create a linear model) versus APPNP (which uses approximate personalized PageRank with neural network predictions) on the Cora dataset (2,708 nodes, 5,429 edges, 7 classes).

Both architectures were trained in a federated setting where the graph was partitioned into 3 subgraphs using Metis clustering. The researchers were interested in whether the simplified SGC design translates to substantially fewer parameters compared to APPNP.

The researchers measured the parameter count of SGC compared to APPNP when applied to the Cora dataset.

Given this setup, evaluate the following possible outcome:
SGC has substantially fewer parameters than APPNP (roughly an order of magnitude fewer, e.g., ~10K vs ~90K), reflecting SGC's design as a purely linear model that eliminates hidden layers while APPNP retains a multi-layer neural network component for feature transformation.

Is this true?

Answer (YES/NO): YES